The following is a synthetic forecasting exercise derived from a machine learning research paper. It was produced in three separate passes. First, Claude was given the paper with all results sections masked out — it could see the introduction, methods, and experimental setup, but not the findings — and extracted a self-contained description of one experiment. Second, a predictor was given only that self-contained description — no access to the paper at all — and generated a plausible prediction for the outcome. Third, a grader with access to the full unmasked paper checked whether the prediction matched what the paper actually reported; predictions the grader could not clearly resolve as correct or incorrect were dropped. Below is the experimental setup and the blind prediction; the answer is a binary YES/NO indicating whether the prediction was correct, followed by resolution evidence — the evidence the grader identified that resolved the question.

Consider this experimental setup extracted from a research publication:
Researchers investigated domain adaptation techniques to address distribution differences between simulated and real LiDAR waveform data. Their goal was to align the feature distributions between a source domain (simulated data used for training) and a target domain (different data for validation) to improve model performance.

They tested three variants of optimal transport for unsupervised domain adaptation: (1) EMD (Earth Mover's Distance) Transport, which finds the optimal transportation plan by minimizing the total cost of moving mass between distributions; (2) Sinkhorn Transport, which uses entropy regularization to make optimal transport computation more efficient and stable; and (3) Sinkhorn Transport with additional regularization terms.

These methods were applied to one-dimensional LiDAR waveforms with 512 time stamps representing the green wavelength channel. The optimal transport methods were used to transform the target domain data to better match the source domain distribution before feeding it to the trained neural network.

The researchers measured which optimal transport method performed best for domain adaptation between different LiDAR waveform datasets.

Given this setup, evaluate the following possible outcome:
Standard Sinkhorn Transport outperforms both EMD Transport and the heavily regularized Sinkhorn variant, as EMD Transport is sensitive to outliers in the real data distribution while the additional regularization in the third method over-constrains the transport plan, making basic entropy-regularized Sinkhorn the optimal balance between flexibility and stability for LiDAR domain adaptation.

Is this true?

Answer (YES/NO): YES